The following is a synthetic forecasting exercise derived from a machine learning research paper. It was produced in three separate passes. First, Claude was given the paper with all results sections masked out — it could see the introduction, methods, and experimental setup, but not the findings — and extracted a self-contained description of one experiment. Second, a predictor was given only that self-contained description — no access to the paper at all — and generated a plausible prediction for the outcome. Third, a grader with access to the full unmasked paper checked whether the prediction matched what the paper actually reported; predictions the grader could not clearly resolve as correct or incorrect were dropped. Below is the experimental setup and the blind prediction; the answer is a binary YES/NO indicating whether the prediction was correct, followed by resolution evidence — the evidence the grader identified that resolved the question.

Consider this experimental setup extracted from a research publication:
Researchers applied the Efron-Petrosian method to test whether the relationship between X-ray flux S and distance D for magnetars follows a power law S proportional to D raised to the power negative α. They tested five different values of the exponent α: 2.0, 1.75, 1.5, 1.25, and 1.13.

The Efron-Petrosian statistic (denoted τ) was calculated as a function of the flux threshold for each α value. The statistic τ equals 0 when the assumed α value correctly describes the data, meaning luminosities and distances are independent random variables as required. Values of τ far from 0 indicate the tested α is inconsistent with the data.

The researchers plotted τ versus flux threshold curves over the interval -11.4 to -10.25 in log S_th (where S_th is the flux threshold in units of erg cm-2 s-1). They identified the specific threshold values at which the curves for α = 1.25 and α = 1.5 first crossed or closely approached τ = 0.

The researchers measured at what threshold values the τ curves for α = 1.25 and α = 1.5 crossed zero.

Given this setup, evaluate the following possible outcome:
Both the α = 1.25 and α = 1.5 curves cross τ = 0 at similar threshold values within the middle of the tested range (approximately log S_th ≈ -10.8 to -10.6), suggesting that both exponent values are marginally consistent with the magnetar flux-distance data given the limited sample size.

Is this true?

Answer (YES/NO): NO